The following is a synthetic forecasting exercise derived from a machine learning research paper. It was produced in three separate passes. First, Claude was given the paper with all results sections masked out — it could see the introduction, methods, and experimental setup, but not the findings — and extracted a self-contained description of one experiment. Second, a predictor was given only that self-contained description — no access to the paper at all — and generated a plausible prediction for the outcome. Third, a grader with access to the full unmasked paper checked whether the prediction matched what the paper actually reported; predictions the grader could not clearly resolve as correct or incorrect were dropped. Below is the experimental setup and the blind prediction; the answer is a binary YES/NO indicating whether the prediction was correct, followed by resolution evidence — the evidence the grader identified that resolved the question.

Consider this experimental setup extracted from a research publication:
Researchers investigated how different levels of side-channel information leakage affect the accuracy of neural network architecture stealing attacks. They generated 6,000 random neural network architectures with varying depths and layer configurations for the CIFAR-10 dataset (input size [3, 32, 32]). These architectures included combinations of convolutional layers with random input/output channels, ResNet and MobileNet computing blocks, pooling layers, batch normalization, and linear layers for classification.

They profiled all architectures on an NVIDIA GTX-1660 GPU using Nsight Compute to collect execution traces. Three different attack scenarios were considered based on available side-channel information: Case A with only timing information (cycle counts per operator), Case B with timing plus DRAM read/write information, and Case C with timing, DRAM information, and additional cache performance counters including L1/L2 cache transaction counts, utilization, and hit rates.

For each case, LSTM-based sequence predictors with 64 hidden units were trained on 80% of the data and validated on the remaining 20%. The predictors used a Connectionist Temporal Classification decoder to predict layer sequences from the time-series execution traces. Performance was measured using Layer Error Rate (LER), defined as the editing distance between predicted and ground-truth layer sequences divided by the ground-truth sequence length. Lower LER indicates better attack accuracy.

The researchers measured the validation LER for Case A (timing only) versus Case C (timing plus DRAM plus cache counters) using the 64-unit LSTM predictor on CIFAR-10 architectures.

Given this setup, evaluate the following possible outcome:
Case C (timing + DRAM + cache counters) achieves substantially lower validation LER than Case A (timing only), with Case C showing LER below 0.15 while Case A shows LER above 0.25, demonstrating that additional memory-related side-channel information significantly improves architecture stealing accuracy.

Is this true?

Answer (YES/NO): NO